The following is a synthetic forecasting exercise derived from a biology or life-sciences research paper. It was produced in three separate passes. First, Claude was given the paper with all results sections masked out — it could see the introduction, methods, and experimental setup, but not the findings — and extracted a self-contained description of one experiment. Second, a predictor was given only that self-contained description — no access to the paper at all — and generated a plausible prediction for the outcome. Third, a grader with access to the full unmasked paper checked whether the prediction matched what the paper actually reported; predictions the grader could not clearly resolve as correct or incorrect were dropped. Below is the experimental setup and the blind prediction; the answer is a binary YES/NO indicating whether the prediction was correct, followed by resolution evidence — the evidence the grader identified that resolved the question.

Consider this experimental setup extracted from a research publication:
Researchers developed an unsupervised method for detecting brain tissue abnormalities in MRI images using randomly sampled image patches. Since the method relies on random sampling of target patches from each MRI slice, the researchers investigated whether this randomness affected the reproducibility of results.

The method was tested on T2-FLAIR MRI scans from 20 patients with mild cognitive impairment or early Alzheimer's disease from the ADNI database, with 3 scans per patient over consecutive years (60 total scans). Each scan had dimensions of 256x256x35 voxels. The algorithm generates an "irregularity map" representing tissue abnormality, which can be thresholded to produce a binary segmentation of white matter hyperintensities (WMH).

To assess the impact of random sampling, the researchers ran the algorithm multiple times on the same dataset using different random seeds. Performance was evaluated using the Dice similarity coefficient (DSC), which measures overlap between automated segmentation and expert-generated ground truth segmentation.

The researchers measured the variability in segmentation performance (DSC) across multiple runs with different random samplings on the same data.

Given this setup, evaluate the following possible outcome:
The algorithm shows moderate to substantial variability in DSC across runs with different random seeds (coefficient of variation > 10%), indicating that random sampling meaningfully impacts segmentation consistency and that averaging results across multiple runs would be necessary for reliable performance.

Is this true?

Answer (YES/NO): NO